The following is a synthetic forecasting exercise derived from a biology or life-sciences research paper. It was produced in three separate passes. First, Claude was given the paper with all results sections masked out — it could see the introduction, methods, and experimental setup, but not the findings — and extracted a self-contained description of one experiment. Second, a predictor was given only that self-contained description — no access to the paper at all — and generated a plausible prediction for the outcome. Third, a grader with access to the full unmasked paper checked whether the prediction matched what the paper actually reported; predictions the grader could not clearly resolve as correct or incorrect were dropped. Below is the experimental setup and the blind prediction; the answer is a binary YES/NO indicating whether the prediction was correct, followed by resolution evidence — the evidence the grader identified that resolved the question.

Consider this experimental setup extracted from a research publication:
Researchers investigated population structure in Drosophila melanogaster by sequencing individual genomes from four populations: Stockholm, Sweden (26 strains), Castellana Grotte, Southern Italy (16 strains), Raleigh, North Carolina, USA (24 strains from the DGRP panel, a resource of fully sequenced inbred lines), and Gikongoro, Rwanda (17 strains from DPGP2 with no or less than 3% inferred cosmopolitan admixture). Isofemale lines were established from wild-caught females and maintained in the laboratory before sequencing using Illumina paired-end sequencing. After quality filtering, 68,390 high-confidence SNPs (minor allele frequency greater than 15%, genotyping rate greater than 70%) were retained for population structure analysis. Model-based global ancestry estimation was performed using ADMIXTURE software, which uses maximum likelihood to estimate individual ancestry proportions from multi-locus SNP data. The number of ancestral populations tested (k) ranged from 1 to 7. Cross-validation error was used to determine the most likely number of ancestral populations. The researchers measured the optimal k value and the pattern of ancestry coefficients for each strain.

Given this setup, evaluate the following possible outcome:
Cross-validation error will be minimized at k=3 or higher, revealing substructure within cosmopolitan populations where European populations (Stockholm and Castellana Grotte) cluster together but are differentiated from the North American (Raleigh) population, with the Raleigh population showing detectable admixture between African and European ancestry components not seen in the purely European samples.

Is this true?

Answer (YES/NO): NO